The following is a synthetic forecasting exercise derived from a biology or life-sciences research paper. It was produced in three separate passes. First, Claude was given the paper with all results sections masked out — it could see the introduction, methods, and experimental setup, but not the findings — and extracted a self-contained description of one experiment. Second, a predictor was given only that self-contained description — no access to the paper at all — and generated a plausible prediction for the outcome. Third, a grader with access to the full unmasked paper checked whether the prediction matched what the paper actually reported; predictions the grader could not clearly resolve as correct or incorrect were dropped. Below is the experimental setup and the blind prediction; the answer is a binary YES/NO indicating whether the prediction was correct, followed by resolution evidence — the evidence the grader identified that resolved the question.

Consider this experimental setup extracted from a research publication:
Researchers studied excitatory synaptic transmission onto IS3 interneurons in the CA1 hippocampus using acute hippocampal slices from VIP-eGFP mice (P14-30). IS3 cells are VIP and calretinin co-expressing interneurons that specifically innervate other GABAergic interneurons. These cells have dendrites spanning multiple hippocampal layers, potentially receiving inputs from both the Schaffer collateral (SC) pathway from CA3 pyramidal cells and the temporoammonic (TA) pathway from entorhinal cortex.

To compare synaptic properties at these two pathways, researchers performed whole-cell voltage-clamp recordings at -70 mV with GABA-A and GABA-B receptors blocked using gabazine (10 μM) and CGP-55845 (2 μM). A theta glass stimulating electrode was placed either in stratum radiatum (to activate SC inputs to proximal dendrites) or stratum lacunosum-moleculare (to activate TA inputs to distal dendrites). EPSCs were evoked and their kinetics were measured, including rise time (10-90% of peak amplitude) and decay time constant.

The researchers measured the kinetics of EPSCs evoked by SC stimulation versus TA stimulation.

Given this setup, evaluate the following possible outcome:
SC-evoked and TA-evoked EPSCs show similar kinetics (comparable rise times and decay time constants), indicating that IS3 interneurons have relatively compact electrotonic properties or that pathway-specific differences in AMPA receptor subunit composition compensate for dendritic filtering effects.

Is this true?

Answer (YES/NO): NO